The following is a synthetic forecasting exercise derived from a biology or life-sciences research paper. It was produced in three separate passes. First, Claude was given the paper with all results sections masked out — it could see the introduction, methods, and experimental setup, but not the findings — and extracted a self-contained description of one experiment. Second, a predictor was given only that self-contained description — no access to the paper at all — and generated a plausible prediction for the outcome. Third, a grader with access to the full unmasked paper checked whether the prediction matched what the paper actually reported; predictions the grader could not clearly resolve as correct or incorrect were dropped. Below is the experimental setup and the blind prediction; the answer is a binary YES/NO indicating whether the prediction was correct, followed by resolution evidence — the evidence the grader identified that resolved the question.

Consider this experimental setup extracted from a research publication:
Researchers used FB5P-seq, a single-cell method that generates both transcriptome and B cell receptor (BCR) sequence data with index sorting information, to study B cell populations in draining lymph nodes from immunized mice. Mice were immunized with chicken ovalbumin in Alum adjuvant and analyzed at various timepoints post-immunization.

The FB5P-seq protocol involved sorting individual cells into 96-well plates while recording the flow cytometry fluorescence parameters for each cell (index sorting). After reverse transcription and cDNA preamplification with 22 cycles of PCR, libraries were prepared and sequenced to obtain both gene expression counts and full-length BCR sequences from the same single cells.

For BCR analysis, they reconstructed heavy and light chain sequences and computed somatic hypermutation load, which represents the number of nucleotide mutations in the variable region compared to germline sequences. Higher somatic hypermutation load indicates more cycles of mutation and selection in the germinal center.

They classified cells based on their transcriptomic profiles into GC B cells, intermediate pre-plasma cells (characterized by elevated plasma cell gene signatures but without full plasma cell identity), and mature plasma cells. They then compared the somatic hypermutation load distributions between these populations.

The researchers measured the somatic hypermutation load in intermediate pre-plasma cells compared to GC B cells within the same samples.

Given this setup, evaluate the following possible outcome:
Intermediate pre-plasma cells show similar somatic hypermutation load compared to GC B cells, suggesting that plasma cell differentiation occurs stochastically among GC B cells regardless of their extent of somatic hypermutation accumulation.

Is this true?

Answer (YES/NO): NO